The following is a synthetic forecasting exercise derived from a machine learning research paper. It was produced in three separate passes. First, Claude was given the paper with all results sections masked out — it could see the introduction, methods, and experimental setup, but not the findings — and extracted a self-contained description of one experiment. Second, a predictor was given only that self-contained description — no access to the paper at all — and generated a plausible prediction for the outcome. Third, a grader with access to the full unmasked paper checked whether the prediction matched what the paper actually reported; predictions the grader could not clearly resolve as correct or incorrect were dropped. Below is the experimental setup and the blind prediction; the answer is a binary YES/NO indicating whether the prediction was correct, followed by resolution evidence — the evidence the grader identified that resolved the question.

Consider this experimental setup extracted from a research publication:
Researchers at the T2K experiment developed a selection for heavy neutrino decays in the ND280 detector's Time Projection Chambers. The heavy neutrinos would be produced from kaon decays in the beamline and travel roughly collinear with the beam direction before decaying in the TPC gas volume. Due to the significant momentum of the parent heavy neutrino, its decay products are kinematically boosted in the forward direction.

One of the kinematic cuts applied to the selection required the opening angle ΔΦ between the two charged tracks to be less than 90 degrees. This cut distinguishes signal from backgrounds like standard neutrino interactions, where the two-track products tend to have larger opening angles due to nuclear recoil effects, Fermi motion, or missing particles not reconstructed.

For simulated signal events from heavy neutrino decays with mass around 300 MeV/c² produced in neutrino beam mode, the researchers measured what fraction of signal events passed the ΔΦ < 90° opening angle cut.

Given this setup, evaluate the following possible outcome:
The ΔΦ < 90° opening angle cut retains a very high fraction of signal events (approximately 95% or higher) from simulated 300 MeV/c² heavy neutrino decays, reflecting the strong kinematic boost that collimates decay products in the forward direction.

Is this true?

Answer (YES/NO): YES